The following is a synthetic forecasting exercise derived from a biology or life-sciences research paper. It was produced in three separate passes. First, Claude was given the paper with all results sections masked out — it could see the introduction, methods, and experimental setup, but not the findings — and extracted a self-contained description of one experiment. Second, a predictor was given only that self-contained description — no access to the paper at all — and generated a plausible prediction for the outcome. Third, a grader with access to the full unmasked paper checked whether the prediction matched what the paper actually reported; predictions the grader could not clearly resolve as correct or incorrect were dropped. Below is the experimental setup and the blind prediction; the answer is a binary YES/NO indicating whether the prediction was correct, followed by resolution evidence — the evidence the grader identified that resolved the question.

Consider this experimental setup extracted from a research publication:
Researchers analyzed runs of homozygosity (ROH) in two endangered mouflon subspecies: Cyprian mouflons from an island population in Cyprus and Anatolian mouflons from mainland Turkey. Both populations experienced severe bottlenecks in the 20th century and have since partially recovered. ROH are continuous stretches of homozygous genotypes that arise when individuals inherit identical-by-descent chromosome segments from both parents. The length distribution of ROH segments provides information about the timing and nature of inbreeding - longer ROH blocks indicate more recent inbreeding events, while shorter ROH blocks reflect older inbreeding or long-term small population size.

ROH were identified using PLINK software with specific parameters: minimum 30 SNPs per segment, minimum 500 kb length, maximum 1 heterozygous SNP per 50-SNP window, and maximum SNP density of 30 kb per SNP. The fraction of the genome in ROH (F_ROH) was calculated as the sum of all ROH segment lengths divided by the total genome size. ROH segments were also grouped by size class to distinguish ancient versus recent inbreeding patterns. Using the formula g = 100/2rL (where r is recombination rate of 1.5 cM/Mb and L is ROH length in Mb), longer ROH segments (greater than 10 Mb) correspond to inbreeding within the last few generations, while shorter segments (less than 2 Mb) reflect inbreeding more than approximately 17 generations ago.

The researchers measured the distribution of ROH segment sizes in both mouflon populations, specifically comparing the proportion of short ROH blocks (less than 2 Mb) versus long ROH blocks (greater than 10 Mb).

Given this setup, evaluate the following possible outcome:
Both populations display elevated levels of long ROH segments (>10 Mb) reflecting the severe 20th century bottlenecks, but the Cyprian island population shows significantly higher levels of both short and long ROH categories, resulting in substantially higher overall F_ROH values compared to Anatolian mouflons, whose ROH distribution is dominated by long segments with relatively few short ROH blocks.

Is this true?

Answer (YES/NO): NO